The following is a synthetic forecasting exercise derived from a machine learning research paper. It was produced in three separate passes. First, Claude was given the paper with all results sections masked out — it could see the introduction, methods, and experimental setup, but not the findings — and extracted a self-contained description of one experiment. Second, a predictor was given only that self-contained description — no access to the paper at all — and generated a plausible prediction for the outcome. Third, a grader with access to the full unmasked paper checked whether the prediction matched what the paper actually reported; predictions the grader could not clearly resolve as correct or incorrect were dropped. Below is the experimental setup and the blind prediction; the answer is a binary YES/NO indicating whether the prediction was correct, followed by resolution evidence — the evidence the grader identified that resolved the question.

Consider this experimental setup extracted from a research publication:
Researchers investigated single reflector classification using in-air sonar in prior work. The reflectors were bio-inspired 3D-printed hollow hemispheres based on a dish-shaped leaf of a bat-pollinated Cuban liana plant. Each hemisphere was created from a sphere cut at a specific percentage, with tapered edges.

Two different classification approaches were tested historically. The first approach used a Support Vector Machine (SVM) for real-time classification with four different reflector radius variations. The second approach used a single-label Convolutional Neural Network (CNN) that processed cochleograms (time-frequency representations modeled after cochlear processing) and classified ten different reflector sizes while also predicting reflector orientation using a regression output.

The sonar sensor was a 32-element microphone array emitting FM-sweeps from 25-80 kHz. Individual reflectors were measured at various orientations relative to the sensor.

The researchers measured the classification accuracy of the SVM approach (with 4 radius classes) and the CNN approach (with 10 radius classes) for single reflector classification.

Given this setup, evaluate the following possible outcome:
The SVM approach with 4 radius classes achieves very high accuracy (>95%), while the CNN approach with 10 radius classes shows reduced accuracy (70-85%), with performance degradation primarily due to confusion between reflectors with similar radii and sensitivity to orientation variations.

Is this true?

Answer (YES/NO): NO